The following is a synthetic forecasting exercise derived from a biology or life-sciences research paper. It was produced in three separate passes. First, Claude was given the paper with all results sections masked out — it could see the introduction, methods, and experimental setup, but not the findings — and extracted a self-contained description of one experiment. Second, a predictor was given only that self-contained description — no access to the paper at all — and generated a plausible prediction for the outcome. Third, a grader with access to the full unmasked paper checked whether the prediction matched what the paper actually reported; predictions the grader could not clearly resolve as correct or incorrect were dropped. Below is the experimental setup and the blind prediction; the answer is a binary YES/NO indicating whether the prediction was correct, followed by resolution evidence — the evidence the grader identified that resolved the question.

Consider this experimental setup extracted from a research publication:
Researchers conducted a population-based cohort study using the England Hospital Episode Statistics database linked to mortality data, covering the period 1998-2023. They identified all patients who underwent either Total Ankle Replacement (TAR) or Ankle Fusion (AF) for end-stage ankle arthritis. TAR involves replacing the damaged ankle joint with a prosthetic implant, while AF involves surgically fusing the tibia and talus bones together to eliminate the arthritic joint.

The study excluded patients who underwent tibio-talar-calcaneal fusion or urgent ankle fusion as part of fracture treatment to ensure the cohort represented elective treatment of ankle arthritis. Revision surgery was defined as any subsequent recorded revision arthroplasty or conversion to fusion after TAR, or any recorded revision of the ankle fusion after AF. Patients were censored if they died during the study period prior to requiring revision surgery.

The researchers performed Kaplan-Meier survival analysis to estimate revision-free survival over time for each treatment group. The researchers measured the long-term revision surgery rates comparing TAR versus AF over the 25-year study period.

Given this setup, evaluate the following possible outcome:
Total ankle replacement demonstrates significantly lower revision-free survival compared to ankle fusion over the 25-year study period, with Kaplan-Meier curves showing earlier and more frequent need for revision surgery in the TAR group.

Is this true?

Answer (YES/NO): YES